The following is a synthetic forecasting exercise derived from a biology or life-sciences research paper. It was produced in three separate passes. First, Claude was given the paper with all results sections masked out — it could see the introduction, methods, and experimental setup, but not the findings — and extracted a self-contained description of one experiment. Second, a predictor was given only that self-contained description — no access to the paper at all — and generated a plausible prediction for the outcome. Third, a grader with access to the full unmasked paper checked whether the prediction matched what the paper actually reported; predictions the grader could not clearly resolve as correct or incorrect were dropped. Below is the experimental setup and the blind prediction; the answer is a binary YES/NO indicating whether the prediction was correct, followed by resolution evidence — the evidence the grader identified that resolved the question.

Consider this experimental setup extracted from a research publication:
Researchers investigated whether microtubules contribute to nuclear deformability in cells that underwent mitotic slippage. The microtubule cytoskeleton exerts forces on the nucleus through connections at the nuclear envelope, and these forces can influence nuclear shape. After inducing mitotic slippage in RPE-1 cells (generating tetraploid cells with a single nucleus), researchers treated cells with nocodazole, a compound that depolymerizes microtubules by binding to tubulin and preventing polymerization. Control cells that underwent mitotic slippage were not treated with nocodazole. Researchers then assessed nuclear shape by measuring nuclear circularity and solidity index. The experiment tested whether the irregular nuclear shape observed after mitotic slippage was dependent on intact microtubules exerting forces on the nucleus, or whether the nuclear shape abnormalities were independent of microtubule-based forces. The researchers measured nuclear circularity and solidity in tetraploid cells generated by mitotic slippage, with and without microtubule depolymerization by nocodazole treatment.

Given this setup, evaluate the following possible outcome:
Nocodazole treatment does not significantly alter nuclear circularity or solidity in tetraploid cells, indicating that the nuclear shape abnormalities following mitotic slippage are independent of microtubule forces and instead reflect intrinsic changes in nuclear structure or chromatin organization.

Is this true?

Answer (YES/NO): NO